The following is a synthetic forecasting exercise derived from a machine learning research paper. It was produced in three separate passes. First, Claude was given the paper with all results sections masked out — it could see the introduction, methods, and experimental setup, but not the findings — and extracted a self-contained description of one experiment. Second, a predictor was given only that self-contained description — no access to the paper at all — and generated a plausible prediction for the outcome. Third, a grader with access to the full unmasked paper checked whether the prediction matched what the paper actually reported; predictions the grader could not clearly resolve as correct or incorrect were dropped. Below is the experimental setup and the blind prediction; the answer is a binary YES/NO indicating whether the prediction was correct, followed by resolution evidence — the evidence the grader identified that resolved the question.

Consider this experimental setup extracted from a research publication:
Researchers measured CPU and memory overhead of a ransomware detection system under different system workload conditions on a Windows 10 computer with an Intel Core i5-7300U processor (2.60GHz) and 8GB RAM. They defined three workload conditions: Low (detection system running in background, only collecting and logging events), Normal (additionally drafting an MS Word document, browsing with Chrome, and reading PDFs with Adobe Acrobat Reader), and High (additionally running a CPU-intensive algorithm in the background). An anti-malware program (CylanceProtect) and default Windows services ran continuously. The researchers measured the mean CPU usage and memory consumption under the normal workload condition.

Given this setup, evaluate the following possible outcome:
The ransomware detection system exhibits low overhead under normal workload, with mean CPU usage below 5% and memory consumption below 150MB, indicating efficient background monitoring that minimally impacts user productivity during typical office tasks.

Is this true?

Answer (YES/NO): YES